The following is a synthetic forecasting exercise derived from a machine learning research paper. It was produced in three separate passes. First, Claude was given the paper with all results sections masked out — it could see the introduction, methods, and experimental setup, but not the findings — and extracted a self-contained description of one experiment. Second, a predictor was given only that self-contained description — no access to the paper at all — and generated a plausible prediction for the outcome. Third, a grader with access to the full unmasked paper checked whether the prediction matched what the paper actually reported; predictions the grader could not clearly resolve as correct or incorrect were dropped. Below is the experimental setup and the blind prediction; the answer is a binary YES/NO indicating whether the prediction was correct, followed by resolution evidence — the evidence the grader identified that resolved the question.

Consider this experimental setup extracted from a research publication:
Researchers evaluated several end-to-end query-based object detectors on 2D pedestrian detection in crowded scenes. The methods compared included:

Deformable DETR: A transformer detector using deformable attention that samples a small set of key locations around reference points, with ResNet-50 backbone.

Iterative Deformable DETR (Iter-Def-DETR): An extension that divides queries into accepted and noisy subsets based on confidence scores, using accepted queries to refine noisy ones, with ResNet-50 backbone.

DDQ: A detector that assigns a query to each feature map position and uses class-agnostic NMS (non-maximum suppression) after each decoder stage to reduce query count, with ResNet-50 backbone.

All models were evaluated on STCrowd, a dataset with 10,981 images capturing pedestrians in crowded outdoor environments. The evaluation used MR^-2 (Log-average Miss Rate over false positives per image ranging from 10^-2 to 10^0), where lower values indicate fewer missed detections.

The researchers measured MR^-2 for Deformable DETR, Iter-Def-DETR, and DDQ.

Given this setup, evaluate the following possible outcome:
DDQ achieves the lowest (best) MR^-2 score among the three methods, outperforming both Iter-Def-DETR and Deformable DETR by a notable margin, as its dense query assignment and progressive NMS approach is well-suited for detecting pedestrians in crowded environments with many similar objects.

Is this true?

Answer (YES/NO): NO